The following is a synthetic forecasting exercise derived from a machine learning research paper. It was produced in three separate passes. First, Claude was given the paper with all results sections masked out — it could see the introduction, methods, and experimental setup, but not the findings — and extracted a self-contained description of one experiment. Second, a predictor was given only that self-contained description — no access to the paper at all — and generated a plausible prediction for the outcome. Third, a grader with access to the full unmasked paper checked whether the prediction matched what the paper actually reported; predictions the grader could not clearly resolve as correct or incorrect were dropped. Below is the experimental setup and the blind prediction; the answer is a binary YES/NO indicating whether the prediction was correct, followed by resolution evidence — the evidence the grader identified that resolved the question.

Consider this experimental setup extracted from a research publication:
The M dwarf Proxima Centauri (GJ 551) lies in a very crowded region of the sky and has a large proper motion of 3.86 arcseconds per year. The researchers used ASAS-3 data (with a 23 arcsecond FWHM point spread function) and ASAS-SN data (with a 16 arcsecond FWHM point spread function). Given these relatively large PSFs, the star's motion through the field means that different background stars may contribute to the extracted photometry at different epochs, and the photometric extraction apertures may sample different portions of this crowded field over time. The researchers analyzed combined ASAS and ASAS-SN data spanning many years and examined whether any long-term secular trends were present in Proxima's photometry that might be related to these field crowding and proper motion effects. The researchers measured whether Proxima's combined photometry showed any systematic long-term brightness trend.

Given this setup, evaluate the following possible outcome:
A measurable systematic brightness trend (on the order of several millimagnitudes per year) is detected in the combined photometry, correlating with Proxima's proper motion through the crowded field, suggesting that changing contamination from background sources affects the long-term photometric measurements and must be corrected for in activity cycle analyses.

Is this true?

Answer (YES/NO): NO